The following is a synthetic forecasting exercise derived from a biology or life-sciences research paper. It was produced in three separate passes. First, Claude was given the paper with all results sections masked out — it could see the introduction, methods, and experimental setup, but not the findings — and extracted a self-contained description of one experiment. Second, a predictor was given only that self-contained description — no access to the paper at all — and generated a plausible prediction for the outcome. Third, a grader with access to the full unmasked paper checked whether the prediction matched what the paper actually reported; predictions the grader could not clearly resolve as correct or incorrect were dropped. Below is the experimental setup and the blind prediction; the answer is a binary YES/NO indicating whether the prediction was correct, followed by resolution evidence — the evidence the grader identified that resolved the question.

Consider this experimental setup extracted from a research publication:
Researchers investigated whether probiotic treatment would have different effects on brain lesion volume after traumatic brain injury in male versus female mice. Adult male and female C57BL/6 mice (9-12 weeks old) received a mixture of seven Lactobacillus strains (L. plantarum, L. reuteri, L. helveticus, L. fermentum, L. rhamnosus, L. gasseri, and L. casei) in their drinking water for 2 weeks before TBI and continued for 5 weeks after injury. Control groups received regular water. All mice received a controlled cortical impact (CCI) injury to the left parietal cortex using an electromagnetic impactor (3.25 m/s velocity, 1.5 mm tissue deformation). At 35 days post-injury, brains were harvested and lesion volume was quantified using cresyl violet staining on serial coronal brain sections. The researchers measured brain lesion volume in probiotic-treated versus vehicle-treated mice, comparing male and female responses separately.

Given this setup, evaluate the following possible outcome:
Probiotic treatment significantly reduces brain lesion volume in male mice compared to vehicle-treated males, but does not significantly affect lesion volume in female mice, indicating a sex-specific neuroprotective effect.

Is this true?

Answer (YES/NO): YES